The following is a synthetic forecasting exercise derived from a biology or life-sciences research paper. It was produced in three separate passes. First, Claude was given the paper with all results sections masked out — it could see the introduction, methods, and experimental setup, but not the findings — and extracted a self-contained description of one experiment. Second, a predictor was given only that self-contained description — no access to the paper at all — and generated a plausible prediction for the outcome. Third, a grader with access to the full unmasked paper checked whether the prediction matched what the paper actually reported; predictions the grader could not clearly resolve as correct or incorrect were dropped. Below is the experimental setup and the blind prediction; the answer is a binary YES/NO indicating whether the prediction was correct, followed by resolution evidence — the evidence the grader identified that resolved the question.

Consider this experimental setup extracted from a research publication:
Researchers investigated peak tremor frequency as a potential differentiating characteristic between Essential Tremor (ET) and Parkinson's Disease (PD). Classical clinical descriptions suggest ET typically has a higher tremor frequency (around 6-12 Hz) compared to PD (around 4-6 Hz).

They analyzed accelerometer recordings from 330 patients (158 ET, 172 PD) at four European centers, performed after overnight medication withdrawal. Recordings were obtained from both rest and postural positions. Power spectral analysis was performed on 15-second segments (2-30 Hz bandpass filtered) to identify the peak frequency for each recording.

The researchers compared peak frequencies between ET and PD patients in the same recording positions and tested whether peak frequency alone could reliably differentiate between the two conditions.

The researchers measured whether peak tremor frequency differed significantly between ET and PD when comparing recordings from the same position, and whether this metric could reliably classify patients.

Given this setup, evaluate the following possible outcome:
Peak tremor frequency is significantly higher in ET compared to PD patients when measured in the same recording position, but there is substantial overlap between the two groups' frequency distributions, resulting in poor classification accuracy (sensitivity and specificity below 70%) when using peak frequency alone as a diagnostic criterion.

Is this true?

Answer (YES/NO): NO